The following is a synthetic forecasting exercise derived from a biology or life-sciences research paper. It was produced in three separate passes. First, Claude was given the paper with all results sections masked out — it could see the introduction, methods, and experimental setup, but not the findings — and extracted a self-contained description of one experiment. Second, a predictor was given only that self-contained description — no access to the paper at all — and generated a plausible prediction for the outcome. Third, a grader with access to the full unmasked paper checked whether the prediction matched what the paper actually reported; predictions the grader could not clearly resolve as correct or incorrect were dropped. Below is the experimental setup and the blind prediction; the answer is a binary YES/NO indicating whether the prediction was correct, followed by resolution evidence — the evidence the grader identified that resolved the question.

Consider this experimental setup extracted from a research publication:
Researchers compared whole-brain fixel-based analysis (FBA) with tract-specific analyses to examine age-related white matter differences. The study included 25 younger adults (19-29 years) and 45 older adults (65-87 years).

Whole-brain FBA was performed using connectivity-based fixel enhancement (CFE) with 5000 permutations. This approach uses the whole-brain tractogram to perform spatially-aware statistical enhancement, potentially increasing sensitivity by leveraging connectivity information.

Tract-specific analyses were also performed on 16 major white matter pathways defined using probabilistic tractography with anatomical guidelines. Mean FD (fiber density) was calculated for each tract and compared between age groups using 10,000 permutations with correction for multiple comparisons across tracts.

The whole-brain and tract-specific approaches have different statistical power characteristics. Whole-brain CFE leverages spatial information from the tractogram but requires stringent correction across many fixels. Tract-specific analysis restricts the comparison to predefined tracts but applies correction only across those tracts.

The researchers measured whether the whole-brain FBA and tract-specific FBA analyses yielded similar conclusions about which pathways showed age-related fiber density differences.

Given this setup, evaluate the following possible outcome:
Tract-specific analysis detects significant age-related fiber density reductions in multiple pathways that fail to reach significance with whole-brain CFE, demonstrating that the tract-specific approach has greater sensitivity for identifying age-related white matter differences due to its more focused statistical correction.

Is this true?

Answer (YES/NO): YES